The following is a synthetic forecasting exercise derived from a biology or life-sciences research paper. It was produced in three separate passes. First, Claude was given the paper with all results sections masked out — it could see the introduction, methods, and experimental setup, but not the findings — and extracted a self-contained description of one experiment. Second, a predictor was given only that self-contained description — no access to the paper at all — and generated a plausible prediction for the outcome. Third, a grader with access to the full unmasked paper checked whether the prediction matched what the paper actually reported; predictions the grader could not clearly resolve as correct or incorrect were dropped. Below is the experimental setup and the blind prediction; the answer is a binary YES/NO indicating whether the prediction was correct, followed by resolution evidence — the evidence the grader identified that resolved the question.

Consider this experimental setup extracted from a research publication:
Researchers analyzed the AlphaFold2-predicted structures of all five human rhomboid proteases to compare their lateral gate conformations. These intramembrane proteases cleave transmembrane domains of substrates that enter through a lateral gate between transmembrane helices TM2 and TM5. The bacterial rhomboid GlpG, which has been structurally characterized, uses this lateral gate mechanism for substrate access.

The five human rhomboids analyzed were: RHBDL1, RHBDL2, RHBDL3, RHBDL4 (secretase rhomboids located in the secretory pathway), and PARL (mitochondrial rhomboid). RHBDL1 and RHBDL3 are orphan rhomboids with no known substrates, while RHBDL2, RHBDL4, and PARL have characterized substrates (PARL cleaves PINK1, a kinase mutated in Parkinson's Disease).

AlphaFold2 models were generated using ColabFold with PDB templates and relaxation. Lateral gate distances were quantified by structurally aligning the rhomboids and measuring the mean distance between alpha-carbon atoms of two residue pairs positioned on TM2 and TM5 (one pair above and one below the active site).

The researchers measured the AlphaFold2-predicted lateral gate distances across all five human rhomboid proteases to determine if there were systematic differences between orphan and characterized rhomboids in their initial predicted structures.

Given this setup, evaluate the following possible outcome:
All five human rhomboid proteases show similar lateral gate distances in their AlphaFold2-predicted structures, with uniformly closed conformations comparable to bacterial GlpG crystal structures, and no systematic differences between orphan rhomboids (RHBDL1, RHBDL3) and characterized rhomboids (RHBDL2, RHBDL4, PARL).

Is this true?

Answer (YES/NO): NO